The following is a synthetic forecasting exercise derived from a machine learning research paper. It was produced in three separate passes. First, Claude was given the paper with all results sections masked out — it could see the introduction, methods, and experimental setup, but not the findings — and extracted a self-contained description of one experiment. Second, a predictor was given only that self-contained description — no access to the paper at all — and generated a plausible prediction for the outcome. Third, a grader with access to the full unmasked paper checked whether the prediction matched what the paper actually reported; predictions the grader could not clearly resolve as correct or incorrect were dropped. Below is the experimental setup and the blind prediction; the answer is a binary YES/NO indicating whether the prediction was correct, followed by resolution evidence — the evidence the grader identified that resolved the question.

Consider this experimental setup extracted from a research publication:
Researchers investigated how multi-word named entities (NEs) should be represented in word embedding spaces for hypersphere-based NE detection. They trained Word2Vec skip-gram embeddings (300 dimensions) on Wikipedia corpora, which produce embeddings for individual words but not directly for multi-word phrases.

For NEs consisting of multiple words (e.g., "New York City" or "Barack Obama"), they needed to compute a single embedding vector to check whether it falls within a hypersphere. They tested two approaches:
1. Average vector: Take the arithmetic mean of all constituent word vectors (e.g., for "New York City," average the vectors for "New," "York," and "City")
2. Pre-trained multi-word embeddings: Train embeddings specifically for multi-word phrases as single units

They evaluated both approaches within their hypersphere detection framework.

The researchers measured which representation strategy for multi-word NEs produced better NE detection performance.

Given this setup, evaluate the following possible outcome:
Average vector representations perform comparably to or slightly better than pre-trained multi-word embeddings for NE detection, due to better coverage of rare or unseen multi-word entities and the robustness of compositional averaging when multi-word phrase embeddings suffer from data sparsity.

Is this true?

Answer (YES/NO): YES